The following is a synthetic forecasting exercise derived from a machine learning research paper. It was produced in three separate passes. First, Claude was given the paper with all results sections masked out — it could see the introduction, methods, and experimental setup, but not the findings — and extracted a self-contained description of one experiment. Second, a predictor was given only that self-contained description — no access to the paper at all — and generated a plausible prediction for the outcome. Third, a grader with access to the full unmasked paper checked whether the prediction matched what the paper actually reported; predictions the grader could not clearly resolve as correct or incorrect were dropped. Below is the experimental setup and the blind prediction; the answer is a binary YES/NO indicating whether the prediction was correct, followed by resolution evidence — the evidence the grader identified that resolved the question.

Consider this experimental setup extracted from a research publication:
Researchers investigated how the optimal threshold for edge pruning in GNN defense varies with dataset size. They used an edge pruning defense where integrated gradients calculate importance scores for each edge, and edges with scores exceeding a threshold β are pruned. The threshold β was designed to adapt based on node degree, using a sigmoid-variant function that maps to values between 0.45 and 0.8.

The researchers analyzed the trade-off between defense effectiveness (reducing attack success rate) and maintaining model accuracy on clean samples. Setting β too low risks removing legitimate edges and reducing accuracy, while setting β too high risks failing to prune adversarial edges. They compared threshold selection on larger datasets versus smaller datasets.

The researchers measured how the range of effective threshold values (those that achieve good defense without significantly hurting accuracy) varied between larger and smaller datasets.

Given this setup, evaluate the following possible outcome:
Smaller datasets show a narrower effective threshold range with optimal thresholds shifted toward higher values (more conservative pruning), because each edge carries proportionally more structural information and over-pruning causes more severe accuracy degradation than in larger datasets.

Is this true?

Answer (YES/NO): NO